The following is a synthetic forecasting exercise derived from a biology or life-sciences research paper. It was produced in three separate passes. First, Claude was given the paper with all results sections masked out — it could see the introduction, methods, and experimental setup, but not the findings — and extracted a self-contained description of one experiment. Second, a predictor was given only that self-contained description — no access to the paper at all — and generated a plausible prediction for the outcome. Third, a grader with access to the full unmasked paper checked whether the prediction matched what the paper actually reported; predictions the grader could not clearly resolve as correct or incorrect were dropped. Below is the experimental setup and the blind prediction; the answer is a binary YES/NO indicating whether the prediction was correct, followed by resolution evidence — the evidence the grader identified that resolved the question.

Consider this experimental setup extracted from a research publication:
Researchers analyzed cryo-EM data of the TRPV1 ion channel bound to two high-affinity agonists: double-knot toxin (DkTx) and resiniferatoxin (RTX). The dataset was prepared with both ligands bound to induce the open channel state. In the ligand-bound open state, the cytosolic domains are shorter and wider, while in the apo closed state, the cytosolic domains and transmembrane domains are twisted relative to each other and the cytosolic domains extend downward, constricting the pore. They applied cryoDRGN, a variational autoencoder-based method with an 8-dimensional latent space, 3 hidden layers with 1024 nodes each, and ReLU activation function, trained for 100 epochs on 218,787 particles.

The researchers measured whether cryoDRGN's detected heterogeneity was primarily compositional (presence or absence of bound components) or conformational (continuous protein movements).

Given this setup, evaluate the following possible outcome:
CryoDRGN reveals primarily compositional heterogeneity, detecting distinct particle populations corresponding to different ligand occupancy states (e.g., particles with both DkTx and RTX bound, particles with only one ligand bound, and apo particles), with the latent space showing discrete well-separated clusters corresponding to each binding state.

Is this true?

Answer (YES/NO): YES